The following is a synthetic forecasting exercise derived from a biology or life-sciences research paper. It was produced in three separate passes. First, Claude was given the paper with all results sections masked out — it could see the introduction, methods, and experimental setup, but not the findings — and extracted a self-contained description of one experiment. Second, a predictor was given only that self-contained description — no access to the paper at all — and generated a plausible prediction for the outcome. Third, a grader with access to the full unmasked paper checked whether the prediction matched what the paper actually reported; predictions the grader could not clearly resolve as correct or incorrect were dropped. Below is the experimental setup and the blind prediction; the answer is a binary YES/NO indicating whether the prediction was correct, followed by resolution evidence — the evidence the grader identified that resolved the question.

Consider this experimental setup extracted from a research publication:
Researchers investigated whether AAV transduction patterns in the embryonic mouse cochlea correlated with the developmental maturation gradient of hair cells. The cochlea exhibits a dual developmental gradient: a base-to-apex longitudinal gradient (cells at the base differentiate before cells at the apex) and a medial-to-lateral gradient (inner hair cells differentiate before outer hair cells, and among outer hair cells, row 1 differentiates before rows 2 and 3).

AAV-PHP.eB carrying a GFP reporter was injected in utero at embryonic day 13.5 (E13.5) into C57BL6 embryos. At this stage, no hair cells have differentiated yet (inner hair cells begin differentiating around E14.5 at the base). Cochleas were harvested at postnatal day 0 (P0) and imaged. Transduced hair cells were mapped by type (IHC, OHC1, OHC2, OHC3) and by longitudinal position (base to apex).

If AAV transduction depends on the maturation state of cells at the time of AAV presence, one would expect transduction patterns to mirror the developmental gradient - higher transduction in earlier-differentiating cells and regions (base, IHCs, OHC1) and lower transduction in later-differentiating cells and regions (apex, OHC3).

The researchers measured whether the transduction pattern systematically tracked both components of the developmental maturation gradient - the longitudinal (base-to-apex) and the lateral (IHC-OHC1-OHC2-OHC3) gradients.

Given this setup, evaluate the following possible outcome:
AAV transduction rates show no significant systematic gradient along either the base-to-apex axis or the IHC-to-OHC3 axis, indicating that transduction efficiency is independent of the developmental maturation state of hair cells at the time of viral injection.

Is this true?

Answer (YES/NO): NO